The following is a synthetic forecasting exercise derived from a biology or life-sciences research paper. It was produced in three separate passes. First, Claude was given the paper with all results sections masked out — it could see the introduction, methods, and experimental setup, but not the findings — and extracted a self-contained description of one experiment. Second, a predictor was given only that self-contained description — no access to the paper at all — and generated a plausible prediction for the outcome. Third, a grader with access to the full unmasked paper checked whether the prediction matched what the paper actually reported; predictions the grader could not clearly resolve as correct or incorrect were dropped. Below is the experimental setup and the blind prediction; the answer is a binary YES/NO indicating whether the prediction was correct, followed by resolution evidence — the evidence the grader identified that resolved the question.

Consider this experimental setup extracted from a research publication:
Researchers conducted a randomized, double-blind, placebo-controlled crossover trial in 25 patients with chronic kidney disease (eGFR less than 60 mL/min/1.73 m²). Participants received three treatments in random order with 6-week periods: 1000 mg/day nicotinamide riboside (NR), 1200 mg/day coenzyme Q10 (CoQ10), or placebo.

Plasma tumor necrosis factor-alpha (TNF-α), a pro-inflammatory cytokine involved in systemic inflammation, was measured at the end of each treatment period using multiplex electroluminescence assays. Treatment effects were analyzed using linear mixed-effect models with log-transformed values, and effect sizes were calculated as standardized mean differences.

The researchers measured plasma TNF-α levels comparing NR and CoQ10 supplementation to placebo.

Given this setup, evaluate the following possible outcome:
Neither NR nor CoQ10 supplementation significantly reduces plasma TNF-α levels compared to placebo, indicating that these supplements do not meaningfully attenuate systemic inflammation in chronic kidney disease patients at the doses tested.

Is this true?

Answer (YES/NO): YES